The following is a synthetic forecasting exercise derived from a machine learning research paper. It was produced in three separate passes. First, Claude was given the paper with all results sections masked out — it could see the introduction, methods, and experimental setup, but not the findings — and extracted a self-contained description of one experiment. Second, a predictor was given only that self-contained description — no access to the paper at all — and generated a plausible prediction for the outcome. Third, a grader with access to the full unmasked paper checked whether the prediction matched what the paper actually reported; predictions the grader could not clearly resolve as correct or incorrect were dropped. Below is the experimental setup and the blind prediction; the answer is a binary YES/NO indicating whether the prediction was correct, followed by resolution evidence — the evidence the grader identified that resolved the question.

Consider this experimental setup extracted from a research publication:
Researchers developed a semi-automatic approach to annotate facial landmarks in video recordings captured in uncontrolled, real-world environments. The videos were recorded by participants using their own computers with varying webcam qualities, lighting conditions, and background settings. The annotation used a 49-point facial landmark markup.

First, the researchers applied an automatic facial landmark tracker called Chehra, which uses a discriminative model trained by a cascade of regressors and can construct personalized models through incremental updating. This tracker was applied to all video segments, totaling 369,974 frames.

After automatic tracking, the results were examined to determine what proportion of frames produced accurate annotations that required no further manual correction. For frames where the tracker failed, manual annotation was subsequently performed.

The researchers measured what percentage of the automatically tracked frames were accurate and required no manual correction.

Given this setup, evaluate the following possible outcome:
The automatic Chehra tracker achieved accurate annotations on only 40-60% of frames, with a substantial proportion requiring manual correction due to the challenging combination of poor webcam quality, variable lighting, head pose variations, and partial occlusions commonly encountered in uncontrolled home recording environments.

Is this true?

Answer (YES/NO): NO